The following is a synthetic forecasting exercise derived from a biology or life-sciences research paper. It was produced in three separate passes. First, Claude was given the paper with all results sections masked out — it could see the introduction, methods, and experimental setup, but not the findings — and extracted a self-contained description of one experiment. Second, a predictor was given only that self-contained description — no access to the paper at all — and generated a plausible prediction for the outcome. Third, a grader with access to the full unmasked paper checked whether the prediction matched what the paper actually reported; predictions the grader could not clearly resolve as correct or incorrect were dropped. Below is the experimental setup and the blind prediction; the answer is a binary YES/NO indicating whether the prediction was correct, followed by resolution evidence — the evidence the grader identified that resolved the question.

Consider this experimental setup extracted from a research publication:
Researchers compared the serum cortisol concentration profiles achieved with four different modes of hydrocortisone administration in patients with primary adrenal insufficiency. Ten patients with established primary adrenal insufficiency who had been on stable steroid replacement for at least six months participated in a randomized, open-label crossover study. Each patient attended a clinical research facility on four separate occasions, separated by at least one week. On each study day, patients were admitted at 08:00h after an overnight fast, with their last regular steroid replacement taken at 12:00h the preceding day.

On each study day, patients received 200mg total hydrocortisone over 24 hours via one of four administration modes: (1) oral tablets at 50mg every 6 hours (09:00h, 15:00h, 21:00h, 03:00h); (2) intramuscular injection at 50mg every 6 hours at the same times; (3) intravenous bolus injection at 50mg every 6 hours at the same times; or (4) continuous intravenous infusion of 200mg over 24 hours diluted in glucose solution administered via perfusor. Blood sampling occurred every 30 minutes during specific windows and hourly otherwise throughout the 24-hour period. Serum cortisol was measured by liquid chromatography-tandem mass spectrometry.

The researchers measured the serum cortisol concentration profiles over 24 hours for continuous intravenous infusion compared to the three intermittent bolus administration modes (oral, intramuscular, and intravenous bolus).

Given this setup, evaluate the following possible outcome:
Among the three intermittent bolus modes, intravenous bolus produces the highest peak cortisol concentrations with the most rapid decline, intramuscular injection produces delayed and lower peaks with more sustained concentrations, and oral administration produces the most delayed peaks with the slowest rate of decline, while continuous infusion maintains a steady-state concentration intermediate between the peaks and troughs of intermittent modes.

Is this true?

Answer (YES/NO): NO